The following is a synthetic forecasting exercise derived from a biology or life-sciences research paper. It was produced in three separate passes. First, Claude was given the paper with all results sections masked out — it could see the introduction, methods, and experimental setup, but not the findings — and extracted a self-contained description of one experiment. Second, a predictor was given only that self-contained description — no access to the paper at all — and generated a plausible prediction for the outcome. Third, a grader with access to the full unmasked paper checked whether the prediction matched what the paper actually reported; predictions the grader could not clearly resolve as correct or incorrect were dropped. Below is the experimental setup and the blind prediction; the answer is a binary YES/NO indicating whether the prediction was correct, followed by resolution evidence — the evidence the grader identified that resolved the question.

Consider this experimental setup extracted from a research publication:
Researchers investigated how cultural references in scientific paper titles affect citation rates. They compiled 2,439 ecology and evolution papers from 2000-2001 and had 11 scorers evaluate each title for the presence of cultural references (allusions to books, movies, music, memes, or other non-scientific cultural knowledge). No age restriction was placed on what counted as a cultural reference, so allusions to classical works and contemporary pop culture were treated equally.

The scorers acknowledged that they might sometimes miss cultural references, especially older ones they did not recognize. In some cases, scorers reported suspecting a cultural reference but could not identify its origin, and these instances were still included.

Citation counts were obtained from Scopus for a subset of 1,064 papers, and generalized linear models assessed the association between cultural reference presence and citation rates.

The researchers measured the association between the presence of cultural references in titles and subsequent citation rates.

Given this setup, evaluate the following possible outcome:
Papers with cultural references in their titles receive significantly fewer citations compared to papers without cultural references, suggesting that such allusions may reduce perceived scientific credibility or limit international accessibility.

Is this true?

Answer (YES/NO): NO